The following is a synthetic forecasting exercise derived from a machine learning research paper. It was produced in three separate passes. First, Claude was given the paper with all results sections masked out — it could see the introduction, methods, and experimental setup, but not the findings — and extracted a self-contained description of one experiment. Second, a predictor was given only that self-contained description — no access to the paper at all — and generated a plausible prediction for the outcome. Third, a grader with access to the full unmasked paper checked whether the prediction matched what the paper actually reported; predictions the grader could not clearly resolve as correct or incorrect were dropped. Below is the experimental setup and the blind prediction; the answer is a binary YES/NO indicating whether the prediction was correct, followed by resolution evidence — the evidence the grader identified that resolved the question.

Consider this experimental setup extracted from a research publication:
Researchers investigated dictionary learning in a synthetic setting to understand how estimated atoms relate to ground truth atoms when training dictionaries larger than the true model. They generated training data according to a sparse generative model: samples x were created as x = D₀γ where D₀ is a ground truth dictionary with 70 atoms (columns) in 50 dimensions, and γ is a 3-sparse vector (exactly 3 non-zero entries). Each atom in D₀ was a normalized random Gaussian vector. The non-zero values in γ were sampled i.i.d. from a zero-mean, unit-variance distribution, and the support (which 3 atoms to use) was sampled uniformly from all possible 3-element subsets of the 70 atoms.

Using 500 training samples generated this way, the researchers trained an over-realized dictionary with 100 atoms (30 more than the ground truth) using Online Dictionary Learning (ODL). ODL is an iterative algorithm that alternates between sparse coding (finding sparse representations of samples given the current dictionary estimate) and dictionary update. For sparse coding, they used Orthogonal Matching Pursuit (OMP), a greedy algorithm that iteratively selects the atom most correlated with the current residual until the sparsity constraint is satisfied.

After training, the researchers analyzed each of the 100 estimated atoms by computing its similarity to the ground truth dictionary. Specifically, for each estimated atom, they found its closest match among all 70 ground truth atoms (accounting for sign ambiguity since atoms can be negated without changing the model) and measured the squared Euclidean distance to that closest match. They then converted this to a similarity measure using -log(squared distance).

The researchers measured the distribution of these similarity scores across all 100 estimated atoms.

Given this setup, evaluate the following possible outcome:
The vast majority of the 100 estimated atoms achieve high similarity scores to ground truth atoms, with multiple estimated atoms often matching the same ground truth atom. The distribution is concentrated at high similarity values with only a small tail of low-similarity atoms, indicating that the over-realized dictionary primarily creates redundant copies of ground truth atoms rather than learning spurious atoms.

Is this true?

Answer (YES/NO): NO